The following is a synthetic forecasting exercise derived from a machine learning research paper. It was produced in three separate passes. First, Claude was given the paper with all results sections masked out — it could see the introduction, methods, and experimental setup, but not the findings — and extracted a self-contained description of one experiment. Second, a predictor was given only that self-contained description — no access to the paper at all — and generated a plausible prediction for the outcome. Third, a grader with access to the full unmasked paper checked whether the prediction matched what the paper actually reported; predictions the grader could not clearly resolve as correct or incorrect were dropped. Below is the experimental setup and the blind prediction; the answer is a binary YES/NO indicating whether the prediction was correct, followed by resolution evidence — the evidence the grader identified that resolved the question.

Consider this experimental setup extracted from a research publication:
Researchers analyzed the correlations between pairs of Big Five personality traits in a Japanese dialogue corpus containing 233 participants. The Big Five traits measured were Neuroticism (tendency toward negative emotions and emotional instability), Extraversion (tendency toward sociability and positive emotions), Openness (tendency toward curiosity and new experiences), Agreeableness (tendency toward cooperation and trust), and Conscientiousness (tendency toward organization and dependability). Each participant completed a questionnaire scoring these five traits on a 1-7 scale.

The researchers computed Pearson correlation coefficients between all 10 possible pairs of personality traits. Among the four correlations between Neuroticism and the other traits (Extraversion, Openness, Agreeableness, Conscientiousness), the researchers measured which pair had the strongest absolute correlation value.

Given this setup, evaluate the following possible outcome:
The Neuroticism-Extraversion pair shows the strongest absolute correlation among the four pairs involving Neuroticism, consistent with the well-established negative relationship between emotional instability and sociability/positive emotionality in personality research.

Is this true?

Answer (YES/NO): YES